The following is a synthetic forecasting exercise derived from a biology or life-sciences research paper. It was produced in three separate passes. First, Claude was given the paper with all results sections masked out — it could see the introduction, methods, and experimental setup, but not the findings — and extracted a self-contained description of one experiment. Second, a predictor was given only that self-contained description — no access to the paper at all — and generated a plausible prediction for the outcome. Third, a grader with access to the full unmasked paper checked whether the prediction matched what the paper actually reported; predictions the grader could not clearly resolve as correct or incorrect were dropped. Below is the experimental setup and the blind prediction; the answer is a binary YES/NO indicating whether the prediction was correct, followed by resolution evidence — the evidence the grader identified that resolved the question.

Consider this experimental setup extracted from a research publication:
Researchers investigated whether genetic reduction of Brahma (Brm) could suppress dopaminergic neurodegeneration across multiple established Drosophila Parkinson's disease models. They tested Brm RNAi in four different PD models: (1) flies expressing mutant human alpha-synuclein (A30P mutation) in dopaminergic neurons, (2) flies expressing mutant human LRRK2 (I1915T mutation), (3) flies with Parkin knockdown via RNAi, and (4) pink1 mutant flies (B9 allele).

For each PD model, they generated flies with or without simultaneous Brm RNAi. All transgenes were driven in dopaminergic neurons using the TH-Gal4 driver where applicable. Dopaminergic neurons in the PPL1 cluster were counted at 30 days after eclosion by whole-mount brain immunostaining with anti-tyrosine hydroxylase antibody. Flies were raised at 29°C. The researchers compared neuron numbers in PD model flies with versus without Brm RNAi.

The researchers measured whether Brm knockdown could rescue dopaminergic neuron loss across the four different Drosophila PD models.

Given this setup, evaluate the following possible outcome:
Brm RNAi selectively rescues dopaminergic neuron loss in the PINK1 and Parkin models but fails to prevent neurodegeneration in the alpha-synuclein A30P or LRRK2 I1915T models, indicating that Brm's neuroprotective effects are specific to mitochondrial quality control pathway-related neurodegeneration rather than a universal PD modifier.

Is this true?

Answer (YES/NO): NO